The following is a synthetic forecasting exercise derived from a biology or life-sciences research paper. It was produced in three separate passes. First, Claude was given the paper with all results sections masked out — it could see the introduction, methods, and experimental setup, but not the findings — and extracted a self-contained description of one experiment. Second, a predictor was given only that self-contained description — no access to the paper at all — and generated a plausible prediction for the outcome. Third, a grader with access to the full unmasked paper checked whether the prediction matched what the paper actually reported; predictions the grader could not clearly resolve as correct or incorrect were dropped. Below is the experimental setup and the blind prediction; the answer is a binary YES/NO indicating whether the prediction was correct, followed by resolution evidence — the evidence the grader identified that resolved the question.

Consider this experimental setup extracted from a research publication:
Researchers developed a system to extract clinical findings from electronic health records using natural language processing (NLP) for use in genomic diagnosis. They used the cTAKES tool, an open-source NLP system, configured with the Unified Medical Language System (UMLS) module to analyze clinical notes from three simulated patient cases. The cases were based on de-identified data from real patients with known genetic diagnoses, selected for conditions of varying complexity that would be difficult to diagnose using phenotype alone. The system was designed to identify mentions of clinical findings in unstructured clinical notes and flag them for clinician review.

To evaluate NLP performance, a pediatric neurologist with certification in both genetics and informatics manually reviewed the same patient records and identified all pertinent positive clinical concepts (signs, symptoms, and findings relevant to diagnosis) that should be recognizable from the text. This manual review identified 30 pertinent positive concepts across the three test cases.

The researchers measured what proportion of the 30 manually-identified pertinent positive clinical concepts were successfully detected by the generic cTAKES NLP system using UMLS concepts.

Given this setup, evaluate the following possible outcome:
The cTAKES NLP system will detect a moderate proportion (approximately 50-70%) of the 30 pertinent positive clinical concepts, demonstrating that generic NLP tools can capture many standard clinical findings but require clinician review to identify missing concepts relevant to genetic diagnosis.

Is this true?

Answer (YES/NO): YES